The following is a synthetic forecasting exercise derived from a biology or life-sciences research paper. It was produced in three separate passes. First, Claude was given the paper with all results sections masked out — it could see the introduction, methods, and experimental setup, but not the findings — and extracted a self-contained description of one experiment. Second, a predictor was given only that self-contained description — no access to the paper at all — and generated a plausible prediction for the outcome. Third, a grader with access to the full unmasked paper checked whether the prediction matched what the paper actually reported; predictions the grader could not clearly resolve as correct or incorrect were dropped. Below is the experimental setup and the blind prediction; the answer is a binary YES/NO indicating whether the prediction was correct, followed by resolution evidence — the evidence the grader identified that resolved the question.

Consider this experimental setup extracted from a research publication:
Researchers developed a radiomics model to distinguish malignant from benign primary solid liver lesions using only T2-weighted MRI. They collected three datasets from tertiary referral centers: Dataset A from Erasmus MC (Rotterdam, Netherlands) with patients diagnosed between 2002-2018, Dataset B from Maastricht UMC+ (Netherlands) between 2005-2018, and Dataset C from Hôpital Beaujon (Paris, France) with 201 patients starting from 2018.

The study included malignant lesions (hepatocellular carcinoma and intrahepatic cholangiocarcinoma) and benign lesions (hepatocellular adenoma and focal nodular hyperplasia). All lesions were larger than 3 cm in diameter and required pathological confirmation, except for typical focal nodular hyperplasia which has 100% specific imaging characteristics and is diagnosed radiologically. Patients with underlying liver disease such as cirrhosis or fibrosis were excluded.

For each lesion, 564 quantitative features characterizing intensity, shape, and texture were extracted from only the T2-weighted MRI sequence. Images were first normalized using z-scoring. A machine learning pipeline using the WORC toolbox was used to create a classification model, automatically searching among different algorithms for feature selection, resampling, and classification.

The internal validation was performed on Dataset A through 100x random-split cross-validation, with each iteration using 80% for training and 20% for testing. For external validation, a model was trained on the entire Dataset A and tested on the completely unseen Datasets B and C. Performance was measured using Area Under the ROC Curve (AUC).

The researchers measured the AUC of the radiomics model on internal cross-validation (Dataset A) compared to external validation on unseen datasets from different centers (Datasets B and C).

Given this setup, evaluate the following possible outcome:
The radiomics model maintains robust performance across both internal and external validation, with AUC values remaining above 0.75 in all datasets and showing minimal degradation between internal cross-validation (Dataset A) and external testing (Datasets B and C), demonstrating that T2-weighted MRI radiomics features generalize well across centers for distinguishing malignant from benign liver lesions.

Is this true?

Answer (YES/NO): NO